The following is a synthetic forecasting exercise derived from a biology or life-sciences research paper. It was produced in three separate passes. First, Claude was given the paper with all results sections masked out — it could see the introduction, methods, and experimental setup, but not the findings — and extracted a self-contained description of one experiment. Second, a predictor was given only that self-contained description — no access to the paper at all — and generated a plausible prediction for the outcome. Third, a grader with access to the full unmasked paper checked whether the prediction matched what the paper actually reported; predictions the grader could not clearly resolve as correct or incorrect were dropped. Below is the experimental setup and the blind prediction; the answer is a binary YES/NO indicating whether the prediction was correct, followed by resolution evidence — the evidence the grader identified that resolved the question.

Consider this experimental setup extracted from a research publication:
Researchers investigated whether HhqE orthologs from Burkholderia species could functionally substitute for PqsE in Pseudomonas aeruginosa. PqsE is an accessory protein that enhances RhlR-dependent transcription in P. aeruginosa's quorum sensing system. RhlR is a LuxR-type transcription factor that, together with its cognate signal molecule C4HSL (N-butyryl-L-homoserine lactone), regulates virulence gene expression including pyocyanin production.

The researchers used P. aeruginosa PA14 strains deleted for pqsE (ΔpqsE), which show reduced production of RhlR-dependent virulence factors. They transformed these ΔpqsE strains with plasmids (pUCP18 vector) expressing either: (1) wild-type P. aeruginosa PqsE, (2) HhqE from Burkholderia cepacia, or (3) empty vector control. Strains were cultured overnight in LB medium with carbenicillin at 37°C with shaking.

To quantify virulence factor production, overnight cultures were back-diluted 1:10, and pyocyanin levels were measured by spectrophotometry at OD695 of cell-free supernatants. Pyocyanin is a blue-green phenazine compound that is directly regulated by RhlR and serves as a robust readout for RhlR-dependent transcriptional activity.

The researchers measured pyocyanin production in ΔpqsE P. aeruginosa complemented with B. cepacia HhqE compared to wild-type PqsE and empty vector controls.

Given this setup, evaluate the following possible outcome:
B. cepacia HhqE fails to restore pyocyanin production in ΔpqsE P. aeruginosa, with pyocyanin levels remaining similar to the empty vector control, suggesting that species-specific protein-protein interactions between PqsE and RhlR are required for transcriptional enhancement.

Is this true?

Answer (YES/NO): YES